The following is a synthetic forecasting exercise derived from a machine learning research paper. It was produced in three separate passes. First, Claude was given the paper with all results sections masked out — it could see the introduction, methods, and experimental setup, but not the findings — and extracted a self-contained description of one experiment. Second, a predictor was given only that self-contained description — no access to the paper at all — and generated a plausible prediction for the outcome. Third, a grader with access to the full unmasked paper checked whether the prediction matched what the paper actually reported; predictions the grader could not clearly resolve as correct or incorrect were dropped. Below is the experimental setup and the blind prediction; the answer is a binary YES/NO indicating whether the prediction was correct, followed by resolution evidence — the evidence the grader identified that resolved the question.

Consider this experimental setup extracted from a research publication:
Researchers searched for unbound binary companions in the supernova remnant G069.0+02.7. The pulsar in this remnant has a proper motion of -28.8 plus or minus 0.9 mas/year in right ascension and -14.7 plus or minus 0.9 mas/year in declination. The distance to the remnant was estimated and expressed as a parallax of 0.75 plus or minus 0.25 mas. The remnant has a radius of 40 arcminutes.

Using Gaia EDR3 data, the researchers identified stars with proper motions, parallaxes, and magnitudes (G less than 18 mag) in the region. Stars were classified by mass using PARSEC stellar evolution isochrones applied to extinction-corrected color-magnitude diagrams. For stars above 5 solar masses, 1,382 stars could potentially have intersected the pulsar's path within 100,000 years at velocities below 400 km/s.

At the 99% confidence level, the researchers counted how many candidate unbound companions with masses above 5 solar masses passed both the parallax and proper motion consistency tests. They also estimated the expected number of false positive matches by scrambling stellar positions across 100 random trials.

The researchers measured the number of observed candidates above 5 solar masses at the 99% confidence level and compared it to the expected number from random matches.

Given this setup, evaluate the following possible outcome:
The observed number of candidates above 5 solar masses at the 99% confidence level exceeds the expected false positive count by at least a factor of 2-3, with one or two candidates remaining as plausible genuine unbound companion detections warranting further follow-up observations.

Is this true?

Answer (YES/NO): NO